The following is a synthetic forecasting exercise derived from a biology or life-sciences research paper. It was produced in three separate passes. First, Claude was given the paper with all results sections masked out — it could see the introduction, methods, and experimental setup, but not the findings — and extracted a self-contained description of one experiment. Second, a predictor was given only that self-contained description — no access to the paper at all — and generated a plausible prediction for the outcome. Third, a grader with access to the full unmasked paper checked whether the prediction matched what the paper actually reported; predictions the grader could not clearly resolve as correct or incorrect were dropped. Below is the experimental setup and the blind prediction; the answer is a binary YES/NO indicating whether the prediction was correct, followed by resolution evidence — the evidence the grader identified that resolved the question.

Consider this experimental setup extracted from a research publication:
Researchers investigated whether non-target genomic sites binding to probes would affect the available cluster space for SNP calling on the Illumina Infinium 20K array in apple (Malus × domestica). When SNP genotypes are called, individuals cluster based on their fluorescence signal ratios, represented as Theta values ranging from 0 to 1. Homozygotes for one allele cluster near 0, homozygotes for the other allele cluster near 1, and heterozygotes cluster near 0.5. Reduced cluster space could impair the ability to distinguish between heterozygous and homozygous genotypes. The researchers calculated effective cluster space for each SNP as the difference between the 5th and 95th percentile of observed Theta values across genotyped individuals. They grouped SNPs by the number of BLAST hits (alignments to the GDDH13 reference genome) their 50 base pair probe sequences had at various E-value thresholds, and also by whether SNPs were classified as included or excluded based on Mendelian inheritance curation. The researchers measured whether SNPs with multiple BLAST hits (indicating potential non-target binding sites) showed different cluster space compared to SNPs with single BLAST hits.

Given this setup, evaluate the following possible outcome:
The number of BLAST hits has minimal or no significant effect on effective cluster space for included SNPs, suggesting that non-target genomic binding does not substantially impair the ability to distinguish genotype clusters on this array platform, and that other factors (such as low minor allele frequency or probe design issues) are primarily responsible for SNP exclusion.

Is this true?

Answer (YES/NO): NO